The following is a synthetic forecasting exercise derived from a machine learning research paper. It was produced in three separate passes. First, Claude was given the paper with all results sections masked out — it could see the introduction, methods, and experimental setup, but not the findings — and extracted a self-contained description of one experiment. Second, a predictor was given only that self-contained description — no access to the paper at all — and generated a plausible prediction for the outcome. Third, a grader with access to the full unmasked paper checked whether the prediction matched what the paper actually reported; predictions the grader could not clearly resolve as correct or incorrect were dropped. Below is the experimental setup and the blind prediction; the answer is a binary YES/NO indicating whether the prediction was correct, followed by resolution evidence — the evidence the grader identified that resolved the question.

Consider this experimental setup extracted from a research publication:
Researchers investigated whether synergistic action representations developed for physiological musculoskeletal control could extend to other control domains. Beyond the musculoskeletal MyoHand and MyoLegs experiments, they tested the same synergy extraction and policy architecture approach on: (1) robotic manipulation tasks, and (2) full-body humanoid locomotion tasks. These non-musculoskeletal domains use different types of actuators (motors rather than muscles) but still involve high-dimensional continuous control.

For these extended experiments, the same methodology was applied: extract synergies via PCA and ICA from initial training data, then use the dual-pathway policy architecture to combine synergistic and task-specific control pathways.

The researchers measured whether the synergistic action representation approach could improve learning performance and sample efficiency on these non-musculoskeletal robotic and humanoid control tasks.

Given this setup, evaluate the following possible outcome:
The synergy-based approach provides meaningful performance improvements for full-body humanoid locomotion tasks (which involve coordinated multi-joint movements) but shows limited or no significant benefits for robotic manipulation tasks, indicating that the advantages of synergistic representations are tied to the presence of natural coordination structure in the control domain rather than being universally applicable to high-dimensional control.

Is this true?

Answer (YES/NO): NO